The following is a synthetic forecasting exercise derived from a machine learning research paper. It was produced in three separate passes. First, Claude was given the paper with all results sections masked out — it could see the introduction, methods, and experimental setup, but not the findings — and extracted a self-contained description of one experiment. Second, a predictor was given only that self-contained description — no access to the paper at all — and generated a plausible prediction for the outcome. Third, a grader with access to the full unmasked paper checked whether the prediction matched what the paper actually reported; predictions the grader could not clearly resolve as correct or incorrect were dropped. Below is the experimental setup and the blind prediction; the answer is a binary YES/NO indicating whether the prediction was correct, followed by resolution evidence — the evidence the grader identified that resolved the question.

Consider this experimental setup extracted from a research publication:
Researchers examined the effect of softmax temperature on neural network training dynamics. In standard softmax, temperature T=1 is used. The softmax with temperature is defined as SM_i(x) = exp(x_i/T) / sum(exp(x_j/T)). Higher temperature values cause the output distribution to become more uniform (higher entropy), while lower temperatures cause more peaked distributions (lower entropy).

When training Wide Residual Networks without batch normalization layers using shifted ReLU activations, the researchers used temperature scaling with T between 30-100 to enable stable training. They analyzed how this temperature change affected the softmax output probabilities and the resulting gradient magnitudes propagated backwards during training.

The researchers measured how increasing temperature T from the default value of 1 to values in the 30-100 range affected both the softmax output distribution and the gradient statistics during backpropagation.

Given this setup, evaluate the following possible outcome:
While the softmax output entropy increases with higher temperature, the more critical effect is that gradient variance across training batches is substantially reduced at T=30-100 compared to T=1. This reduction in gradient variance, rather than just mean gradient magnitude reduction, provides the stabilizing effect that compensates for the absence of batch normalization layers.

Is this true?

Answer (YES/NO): NO